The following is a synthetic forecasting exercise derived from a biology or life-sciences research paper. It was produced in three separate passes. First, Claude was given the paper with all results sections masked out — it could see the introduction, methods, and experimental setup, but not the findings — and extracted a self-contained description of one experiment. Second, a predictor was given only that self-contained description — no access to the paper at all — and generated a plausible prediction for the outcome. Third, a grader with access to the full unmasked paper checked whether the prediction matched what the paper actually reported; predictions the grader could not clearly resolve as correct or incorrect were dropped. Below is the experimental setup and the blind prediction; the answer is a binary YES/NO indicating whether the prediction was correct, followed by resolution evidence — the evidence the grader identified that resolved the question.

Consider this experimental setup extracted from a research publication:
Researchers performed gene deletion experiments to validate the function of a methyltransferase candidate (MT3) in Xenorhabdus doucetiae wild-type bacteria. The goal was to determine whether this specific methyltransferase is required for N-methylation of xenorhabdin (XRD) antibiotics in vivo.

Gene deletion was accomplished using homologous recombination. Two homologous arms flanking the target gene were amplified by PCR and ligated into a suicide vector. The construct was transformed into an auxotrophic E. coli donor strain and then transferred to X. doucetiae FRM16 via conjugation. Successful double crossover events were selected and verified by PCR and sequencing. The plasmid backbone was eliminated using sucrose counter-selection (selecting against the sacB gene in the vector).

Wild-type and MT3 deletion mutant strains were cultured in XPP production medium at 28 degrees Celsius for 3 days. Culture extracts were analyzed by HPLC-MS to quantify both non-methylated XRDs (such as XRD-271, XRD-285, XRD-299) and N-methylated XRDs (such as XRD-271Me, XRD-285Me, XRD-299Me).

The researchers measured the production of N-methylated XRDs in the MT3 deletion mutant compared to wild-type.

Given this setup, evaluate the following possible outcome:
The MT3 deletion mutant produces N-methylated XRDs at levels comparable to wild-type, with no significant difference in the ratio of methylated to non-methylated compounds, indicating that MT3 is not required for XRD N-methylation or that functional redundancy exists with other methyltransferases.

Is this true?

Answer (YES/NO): NO